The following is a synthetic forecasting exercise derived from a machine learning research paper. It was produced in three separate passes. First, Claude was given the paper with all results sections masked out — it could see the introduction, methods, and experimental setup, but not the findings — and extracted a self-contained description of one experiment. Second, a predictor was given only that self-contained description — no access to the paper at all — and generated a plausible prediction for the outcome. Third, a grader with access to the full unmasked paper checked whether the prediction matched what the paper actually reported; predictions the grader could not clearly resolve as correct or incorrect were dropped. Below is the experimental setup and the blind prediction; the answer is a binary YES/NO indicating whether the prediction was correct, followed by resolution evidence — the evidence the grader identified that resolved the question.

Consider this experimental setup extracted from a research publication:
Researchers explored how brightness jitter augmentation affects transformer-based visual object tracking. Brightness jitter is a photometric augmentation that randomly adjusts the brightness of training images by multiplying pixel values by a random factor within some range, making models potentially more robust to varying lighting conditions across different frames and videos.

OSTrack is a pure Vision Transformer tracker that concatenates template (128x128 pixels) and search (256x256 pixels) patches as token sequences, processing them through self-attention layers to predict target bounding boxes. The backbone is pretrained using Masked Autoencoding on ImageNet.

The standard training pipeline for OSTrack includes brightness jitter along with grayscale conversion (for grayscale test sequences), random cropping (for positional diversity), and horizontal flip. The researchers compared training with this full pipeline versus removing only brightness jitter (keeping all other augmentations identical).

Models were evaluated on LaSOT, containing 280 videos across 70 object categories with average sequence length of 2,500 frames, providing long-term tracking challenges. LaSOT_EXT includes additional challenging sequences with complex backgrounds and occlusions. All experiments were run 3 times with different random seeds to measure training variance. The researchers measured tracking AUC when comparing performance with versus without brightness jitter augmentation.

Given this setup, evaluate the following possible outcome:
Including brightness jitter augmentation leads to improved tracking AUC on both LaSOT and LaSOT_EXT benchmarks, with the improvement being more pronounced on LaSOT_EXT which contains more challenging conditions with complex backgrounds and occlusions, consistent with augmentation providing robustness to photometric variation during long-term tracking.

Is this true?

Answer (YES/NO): NO